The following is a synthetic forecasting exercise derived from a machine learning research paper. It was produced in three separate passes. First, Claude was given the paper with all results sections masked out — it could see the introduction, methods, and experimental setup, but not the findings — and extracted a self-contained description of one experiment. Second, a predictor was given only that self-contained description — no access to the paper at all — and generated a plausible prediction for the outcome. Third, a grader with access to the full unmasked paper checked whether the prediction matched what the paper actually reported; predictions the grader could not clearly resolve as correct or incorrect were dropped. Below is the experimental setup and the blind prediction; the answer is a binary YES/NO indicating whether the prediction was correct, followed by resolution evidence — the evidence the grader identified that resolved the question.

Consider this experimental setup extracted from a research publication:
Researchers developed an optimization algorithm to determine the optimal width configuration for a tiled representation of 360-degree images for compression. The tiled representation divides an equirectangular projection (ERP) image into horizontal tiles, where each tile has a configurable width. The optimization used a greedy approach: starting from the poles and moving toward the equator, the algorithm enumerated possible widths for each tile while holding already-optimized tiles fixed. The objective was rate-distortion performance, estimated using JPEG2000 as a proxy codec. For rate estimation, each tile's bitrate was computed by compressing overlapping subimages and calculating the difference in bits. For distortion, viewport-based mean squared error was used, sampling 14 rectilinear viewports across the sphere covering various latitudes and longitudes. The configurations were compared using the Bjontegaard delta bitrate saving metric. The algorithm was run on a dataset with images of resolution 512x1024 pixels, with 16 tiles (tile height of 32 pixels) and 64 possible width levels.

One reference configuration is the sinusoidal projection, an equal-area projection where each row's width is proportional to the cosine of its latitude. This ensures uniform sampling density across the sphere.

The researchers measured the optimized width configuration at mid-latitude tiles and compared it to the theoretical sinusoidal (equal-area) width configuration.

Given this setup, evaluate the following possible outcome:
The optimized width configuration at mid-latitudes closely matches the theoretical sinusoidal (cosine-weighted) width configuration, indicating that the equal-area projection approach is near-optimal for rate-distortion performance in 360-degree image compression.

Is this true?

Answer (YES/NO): NO